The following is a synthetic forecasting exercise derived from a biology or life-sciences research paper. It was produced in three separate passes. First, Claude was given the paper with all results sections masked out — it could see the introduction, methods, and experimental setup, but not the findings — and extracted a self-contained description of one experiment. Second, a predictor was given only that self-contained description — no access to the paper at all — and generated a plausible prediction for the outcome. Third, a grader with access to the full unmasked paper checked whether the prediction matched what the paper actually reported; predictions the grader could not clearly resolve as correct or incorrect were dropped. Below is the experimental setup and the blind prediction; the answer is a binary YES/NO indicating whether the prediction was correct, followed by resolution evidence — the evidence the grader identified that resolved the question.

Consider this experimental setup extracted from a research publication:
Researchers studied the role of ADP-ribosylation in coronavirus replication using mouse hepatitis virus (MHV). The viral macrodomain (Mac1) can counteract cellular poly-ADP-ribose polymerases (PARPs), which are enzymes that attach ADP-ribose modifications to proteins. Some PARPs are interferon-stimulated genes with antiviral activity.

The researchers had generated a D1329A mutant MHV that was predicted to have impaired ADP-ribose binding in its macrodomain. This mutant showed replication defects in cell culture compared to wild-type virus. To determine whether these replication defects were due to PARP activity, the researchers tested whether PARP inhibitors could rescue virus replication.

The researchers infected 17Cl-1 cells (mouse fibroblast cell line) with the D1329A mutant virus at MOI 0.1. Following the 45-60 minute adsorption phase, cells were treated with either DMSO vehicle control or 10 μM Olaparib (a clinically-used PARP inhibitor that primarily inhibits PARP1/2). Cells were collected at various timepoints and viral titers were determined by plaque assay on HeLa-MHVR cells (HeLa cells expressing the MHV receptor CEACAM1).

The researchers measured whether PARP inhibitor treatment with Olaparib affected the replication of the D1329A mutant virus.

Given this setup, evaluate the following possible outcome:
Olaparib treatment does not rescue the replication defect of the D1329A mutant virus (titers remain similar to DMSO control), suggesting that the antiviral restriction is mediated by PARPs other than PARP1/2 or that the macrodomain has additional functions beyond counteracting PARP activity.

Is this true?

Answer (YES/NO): NO